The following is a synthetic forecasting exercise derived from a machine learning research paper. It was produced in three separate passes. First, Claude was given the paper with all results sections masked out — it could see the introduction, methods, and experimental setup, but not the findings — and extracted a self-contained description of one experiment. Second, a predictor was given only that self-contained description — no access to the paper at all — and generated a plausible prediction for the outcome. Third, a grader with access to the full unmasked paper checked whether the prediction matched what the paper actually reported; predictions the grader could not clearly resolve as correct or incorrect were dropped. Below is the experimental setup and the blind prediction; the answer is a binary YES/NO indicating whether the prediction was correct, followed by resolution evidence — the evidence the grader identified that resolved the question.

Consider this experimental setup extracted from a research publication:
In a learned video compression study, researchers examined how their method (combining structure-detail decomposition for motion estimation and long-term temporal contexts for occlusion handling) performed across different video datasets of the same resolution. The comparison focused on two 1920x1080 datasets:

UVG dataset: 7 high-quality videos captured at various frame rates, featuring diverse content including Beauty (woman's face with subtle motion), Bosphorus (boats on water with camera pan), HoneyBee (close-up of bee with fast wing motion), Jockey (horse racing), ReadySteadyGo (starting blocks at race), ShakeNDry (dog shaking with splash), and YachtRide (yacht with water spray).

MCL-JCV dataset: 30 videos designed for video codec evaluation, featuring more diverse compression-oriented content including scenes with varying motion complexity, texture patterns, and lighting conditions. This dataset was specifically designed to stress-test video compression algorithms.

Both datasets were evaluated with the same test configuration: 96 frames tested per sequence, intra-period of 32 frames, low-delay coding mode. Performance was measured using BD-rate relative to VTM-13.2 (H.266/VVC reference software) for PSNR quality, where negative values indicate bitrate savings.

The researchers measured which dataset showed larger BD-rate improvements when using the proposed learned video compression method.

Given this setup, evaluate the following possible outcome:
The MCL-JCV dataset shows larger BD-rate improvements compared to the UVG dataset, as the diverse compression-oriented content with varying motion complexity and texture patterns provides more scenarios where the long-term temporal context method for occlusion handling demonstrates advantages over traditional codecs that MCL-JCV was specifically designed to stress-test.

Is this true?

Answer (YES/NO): NO